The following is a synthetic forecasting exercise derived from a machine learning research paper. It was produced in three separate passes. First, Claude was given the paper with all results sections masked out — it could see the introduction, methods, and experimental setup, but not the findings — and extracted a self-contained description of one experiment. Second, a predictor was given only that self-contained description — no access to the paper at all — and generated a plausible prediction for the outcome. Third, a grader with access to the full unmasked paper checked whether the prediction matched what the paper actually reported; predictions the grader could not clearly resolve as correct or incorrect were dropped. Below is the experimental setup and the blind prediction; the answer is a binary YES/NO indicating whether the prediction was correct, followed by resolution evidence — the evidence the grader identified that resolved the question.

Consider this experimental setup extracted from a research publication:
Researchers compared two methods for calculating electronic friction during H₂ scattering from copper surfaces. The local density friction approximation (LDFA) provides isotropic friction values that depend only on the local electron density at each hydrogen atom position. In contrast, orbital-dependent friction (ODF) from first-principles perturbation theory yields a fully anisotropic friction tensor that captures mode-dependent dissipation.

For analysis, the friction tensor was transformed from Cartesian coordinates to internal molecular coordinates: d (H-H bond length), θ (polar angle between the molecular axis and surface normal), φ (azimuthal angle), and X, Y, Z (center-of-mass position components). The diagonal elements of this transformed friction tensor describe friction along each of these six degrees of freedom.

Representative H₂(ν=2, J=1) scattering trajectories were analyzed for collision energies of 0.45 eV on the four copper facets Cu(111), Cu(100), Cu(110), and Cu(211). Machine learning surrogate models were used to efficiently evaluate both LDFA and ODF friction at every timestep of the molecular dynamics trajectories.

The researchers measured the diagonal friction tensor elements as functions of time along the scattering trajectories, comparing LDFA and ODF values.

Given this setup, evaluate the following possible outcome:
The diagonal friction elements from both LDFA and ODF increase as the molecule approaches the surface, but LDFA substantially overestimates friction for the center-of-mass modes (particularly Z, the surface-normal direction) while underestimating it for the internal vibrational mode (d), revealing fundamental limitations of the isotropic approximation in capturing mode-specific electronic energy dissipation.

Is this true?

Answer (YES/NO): NO